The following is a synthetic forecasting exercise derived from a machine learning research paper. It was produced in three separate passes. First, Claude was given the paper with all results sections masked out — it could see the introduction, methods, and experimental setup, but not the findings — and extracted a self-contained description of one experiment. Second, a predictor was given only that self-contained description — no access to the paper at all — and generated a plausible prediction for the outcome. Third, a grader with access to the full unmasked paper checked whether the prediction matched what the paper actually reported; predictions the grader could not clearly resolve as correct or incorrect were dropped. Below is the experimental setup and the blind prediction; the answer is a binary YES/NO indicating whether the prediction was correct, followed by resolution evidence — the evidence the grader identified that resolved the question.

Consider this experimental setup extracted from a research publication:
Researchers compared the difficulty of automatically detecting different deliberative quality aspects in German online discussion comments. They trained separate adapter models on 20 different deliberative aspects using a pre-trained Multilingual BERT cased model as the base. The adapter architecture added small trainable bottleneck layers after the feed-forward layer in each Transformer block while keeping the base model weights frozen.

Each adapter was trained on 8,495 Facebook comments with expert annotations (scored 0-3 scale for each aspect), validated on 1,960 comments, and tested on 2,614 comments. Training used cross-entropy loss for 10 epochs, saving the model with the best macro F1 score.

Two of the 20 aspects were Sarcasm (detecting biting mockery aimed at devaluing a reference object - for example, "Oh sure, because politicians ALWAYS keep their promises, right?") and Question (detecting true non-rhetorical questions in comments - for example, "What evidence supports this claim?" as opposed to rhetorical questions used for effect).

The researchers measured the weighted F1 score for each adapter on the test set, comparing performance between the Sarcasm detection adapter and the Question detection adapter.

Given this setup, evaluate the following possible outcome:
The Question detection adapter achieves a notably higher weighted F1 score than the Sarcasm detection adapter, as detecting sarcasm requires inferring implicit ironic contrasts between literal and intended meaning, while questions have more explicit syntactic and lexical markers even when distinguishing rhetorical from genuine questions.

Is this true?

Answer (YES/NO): YES